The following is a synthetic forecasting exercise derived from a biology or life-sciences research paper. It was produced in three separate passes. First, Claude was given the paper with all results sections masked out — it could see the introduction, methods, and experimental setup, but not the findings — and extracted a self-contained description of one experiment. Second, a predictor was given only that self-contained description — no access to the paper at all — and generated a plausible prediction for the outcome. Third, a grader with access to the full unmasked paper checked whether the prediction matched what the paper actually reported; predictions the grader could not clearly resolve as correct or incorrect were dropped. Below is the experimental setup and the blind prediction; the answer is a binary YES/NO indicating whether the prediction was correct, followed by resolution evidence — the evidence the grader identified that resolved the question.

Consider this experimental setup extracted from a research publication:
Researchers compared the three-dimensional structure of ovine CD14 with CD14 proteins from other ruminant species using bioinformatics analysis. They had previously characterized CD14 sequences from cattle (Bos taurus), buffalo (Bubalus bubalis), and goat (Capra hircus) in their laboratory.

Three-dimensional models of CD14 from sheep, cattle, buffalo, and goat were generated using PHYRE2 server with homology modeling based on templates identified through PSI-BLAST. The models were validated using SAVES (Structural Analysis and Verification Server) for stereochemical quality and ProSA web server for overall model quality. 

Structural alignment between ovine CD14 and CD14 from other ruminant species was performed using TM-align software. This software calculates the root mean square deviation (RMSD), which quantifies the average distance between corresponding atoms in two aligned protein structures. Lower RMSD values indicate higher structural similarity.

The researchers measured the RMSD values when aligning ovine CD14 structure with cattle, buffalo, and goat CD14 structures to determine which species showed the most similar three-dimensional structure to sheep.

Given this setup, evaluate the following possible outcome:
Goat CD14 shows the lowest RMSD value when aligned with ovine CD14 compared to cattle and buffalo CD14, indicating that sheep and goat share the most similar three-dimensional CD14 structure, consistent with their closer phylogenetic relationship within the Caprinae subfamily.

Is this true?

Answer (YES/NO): NO